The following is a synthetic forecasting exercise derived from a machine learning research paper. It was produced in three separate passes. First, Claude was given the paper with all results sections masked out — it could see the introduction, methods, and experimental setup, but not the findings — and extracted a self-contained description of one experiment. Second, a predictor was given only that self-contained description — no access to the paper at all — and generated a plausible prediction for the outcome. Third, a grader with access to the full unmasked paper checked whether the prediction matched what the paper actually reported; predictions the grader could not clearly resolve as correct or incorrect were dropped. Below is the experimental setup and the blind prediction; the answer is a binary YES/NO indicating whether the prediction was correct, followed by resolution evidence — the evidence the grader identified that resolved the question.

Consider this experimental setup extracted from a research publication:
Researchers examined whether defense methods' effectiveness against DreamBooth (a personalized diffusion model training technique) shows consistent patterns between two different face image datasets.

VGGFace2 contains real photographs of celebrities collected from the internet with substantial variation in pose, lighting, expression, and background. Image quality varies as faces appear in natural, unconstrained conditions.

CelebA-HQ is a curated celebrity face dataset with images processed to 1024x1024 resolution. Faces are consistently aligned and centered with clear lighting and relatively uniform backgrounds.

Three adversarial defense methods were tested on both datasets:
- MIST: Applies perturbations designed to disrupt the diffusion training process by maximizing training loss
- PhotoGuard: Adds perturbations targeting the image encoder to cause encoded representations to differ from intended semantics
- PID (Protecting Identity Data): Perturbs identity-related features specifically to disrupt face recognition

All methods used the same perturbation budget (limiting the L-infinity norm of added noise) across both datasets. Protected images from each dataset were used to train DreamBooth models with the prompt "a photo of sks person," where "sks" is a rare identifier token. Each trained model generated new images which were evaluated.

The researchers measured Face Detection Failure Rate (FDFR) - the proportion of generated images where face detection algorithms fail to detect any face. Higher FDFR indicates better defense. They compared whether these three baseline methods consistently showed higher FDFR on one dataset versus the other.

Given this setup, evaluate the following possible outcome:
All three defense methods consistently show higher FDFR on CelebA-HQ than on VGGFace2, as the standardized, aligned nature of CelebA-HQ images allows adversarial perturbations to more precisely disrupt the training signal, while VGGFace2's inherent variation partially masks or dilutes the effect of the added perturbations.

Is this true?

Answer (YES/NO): NO